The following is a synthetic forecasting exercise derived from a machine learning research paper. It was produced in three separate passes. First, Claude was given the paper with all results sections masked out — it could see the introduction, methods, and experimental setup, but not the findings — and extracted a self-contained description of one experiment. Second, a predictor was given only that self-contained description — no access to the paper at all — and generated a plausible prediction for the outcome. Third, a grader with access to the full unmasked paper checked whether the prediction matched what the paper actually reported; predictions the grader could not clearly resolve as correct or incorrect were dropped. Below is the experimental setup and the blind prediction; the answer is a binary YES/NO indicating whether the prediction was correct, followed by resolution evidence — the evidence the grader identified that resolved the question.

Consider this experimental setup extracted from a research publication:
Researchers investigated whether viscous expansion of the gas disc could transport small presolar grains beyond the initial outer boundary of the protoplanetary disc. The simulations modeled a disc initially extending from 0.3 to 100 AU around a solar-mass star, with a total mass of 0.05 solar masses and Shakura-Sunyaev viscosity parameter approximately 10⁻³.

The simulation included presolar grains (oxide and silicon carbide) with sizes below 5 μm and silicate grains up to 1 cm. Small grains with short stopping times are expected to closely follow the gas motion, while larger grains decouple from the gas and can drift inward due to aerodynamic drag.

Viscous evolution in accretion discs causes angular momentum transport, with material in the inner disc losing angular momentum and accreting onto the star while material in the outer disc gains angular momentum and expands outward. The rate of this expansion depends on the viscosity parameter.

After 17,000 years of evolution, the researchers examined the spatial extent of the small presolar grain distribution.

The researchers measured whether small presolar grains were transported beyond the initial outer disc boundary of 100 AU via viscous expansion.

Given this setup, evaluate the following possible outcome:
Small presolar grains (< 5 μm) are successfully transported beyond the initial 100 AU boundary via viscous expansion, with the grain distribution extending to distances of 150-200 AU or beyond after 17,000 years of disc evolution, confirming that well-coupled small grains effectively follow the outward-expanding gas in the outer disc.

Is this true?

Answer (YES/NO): YES